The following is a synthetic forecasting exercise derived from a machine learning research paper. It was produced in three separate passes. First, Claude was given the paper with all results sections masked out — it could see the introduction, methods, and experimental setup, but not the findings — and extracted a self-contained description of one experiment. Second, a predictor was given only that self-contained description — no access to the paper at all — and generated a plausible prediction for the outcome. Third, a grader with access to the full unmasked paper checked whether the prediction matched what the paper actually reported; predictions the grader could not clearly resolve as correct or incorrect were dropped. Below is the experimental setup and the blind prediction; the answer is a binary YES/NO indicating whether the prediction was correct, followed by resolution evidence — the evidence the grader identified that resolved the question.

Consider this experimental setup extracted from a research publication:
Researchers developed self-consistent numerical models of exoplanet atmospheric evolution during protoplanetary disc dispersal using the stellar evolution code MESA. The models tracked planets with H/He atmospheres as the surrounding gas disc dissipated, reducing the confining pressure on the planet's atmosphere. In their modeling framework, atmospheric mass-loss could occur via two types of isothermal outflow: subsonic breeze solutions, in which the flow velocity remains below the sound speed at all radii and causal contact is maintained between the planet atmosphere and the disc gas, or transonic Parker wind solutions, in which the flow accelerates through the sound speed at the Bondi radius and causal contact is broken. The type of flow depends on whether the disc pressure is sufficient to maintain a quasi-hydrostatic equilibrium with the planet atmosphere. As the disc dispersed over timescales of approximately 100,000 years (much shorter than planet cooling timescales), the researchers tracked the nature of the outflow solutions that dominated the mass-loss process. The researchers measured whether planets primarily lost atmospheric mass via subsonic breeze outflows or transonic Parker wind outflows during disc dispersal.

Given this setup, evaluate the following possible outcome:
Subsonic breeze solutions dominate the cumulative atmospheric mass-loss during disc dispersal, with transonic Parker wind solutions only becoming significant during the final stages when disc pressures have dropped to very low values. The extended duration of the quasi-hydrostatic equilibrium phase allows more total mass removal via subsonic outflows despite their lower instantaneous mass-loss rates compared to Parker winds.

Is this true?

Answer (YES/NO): NO